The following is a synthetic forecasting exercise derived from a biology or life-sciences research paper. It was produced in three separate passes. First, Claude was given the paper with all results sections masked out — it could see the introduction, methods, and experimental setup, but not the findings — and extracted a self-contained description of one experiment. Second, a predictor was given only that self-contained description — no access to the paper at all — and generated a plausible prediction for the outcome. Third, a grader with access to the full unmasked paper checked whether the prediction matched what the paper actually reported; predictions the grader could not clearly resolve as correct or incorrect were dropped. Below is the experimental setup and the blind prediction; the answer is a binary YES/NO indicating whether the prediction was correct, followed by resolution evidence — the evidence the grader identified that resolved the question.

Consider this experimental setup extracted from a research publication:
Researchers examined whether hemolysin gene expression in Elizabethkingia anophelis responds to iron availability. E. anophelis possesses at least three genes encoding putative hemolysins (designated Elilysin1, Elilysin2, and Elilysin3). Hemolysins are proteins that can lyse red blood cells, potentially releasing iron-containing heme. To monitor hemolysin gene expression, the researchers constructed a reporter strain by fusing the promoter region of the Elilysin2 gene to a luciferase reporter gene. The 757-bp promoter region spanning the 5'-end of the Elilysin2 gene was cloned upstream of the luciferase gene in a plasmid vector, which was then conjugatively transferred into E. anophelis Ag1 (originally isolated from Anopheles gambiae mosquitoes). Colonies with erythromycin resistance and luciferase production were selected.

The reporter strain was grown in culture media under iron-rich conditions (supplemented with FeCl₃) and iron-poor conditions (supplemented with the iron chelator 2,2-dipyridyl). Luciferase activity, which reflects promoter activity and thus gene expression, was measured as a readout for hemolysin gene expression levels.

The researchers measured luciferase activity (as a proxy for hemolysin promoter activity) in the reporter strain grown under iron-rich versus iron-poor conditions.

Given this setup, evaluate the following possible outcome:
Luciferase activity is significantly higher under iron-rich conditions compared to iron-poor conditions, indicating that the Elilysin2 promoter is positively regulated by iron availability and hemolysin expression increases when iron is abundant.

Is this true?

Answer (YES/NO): NO